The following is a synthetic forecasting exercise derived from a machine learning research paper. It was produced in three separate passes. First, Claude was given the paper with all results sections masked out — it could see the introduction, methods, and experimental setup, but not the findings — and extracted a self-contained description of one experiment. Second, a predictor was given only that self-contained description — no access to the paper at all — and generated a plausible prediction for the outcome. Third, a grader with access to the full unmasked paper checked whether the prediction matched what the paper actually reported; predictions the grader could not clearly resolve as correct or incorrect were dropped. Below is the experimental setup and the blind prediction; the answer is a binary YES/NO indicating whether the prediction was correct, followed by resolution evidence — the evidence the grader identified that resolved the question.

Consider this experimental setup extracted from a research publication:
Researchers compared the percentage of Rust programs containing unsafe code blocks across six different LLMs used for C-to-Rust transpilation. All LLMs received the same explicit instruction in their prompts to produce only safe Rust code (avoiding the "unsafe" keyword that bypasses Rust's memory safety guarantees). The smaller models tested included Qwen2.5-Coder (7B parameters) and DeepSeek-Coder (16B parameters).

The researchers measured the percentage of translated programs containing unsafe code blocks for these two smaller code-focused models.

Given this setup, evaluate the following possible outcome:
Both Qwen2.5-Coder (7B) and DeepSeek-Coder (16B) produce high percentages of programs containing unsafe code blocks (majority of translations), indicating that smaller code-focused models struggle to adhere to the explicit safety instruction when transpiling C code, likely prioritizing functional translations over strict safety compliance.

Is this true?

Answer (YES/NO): NO